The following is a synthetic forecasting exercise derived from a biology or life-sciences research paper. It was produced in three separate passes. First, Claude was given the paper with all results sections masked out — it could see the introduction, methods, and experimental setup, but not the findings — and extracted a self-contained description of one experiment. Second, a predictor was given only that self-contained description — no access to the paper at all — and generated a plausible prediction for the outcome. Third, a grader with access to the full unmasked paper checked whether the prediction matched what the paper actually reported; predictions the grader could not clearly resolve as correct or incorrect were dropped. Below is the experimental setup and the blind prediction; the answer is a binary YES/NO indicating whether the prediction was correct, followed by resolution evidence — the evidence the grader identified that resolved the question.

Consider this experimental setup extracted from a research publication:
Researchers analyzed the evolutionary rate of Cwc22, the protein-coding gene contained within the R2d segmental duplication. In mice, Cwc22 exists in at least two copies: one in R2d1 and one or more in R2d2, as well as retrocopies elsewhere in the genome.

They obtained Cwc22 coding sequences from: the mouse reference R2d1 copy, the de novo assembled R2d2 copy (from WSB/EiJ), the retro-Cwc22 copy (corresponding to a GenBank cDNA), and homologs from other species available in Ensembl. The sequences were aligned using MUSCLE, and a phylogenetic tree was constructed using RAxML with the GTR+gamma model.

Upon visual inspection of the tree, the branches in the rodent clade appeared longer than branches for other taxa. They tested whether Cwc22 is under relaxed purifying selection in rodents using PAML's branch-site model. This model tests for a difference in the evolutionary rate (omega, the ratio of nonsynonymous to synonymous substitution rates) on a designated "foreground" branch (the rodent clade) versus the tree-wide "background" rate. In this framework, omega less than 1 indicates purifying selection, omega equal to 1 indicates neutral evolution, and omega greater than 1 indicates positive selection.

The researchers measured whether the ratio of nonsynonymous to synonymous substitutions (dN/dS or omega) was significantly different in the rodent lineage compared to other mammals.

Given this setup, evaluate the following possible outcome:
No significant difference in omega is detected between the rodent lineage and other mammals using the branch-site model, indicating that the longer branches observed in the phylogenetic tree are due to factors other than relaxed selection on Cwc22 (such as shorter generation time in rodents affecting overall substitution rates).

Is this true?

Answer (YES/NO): NO